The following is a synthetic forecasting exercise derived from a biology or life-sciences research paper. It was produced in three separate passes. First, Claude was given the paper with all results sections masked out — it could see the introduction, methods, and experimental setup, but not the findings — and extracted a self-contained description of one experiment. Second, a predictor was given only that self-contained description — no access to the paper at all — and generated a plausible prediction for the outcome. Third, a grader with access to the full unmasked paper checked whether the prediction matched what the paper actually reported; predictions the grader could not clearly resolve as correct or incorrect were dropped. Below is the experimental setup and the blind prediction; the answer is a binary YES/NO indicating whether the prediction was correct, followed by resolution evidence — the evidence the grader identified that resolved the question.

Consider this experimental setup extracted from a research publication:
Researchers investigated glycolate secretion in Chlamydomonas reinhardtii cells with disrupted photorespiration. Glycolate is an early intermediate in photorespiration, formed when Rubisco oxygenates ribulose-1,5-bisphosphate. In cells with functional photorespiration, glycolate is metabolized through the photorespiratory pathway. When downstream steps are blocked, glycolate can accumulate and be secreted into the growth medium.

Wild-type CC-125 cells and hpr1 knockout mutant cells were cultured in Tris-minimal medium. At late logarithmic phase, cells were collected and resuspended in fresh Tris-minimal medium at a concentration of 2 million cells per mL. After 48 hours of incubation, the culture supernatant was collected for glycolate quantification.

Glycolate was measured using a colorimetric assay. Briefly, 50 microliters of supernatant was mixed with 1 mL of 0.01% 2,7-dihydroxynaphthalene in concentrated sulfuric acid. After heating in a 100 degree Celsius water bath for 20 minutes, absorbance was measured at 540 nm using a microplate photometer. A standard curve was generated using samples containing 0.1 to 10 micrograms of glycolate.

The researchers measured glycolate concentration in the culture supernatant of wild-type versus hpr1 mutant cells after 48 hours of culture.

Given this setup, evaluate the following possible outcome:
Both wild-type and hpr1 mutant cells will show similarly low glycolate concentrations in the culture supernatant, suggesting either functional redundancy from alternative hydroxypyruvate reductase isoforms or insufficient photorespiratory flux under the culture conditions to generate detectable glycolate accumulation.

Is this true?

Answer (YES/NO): NO